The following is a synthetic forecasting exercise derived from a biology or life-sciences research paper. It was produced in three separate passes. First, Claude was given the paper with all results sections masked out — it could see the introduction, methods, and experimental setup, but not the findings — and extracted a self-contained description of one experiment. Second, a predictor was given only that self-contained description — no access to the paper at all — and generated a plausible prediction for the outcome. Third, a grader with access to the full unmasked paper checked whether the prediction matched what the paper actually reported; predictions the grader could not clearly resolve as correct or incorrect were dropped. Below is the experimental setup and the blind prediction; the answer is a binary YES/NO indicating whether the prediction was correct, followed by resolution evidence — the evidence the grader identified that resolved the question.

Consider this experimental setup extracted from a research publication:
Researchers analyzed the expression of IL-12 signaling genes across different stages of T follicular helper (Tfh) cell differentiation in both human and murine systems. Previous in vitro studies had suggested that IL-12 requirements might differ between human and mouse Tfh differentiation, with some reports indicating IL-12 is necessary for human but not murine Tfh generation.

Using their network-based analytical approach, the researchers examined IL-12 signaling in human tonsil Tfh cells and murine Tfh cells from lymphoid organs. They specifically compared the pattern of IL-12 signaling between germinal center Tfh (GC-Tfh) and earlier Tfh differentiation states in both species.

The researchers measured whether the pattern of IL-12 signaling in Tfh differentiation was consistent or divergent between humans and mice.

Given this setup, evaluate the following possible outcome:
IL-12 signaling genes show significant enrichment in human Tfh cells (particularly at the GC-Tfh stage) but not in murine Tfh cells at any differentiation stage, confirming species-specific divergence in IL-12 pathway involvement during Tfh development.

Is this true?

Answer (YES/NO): NO